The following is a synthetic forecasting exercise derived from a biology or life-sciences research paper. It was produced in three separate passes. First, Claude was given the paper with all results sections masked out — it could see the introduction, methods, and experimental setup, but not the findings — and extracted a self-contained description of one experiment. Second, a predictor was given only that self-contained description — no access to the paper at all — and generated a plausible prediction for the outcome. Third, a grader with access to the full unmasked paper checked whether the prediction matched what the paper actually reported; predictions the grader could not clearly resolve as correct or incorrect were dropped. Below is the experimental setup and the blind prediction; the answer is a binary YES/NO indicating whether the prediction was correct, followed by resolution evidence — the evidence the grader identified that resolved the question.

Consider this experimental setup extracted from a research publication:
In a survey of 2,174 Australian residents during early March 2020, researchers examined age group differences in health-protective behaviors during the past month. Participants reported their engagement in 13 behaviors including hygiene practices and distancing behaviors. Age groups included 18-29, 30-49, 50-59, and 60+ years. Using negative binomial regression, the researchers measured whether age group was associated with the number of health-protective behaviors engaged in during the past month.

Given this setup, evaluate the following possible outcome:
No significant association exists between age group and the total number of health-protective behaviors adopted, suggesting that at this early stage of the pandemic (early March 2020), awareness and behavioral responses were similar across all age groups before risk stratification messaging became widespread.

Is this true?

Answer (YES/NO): NO